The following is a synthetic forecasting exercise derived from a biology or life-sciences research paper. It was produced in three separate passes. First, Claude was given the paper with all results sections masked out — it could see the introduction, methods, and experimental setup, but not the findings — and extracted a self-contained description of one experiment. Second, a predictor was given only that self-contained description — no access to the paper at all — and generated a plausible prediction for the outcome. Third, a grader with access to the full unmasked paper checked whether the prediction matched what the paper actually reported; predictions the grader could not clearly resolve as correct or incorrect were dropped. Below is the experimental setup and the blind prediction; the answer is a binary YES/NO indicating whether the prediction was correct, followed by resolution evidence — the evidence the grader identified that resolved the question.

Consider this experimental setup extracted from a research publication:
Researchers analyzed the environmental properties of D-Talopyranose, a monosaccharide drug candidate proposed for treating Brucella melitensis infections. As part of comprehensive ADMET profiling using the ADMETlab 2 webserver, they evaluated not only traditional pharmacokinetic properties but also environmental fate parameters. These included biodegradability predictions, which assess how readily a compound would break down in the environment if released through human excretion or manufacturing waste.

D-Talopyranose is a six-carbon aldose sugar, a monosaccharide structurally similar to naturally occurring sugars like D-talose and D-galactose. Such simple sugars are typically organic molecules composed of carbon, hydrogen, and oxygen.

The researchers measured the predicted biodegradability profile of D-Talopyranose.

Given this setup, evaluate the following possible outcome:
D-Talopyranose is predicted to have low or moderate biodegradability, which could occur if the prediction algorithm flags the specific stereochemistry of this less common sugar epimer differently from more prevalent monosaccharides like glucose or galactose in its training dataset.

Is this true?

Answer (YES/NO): YES